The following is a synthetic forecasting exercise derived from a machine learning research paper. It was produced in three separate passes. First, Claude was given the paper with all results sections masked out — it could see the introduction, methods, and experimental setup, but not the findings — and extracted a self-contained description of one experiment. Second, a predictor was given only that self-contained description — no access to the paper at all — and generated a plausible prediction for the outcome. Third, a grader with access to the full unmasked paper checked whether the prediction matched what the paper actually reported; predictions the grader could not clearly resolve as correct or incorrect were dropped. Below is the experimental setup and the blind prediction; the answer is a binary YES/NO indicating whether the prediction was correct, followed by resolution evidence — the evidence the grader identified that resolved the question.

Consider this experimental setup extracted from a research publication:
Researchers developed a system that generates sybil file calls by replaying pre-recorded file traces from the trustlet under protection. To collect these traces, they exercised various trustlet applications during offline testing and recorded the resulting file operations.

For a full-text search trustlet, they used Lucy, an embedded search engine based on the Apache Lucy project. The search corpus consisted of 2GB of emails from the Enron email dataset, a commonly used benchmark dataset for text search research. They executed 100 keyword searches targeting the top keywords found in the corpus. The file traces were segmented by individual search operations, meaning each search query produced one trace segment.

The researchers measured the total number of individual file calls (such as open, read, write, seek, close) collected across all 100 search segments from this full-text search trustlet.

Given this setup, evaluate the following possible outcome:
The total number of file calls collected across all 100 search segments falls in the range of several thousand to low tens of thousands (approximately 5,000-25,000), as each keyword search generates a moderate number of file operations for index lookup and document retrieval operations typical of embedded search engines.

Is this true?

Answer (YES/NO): NO